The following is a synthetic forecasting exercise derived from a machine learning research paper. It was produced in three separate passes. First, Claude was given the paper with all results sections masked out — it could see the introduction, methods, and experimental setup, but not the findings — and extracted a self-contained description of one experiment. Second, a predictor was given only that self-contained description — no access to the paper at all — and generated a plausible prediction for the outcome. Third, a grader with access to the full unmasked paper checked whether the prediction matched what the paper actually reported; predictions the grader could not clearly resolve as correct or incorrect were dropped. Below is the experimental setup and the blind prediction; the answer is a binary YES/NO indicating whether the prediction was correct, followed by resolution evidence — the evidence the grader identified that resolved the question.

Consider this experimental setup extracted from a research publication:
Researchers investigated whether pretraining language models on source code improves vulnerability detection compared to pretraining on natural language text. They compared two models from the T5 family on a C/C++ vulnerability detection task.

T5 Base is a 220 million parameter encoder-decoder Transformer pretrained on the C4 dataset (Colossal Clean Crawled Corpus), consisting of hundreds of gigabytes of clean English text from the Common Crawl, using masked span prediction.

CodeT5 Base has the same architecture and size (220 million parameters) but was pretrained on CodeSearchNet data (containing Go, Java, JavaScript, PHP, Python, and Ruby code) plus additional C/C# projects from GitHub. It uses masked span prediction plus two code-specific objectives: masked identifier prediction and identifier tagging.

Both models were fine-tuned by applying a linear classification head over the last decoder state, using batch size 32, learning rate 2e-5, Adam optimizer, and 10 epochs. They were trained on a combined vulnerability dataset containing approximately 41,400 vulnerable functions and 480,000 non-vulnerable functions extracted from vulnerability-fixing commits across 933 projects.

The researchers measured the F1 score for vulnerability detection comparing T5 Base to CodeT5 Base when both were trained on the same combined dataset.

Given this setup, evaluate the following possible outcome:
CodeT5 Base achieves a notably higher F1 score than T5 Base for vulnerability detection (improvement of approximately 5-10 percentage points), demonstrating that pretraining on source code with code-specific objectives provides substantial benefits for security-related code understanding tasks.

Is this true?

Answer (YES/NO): NO